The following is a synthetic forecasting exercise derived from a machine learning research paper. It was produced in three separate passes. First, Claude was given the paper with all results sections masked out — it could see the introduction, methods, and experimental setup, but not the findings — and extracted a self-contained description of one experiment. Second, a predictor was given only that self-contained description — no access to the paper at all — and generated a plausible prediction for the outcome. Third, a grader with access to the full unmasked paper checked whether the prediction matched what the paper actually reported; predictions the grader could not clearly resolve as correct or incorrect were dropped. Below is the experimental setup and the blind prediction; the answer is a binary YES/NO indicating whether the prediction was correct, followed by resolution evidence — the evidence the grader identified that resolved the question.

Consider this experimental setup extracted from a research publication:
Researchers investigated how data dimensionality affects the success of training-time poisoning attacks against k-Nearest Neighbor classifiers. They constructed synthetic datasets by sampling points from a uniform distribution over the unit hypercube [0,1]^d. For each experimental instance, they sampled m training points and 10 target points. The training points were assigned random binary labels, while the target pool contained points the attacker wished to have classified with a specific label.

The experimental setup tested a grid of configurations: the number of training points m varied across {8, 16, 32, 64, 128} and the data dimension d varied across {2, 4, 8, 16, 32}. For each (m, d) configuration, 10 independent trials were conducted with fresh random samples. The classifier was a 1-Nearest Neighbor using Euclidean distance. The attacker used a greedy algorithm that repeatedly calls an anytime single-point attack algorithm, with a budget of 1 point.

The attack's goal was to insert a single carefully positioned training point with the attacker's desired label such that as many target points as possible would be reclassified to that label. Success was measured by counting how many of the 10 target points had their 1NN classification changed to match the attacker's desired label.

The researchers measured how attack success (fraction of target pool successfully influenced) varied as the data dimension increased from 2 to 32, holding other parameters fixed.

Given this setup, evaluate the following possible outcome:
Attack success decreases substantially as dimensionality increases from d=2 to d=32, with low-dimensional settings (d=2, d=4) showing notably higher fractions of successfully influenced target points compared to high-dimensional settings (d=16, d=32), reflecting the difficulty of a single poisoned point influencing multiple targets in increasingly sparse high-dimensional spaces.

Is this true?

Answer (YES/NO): NO